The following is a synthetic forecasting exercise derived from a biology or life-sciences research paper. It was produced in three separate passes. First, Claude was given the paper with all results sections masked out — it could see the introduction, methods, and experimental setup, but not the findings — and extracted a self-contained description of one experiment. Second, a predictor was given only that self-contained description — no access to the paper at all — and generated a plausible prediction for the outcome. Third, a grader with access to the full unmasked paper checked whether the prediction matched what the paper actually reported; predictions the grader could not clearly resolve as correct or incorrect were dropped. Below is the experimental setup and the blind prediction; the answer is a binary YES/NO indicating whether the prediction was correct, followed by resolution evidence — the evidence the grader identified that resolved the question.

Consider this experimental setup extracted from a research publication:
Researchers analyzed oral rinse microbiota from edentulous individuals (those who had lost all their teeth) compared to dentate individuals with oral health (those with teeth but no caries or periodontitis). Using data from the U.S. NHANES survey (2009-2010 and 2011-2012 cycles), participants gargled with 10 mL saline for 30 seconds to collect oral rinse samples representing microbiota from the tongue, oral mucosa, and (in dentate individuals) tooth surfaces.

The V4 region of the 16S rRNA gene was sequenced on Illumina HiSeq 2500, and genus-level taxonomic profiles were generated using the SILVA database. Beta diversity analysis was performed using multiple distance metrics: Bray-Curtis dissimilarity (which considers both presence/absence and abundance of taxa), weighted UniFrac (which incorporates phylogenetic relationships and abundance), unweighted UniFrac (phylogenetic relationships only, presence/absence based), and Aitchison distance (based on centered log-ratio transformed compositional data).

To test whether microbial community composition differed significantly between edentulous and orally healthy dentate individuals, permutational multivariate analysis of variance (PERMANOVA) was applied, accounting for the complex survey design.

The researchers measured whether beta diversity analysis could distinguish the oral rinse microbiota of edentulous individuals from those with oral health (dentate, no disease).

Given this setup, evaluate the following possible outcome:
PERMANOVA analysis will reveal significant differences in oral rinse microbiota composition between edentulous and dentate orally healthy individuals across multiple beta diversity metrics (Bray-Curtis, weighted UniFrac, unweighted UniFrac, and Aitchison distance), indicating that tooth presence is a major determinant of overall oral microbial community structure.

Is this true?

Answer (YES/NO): YES